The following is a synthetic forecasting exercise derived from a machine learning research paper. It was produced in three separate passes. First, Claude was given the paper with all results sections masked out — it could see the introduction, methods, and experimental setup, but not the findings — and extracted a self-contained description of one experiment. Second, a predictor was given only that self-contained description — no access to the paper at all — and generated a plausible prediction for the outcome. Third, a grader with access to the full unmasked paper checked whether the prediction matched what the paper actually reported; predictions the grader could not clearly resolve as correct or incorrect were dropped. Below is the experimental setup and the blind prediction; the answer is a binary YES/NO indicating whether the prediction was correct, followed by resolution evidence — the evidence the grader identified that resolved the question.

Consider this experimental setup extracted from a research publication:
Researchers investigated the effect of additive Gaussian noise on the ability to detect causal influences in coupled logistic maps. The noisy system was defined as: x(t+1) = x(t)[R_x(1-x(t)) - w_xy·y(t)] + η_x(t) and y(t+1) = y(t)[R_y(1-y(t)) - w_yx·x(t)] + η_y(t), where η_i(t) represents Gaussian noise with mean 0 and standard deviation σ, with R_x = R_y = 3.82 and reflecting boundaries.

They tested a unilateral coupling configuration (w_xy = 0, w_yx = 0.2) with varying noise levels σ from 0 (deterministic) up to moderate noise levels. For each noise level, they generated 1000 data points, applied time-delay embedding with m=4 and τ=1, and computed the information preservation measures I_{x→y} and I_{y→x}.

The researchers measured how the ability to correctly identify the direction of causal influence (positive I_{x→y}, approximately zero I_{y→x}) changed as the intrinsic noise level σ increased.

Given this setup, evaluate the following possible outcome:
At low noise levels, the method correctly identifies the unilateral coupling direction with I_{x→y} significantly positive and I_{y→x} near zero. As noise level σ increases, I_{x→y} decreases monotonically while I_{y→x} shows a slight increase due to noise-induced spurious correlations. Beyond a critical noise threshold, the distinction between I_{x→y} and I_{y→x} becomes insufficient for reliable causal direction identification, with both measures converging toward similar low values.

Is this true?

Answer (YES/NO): NO